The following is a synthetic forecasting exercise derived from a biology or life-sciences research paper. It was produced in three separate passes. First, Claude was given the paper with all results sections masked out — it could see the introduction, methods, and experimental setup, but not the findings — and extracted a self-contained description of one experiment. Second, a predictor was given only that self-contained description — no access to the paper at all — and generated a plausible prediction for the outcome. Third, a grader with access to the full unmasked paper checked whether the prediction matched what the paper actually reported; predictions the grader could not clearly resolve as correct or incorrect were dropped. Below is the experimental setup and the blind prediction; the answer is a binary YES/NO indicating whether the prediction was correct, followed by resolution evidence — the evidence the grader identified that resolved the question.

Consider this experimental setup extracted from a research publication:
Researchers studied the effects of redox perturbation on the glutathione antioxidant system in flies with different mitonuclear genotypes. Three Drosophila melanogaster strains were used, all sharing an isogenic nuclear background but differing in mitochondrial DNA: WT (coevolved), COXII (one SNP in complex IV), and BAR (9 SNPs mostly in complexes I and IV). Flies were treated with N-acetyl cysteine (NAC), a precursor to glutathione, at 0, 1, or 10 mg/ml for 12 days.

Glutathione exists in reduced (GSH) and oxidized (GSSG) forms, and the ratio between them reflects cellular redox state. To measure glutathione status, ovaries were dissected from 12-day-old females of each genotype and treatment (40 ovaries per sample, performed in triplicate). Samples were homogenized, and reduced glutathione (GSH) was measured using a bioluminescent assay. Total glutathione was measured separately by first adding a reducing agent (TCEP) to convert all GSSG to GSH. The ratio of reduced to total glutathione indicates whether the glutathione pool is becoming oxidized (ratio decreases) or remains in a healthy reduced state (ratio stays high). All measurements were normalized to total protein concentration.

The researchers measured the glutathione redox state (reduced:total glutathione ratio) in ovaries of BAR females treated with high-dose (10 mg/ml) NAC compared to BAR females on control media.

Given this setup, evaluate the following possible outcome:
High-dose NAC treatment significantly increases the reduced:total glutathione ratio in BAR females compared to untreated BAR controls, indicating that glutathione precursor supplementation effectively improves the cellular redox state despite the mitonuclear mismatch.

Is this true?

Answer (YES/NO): NO